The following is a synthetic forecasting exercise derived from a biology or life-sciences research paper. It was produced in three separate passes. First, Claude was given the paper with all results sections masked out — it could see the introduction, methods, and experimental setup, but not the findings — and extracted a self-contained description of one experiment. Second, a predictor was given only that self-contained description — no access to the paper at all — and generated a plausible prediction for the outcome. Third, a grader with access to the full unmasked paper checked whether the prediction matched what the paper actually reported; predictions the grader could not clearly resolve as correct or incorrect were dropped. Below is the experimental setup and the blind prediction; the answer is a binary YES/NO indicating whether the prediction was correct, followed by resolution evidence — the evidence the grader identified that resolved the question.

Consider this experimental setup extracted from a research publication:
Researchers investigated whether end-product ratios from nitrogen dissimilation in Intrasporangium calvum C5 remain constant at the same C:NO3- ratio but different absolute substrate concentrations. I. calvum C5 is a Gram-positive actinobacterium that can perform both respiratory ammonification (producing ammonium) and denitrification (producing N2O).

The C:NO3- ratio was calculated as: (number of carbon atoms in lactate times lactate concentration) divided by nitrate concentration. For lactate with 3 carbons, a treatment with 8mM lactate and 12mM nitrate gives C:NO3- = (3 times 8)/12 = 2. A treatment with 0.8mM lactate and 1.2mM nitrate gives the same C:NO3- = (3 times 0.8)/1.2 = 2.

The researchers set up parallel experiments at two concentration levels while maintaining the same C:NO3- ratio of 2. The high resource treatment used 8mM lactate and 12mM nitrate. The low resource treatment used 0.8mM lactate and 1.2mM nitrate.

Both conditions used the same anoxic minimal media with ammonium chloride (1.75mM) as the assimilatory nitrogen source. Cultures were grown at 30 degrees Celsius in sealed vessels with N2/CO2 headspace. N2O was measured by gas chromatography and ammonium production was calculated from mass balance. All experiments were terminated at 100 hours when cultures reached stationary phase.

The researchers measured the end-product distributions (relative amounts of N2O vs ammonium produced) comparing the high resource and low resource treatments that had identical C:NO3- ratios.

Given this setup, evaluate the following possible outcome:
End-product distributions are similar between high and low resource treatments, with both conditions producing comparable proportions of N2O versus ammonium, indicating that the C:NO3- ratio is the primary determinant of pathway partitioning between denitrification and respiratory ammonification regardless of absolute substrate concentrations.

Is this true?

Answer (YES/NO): NO